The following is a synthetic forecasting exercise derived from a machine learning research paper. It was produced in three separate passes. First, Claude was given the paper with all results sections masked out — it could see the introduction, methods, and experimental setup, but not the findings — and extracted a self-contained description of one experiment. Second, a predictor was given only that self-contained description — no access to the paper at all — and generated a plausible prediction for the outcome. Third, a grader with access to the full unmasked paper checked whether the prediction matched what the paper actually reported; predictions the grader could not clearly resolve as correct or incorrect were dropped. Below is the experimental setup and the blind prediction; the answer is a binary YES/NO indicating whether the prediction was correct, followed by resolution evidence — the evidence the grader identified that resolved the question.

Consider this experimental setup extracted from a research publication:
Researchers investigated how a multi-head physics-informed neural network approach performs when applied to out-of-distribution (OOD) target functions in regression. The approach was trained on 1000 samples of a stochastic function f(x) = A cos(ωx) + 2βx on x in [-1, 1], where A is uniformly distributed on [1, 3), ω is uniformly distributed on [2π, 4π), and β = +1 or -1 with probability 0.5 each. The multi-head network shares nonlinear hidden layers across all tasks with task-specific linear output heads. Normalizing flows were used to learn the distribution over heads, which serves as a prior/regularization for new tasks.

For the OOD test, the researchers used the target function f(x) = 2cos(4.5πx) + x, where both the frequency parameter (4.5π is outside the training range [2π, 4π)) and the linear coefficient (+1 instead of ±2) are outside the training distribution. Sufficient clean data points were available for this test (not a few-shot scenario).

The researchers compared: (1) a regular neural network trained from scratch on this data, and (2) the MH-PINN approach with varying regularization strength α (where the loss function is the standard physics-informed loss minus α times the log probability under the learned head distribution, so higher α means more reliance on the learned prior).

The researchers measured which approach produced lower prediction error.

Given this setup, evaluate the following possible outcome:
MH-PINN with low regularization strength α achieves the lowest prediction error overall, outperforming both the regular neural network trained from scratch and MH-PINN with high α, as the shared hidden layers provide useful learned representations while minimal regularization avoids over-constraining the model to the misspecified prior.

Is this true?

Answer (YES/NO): NO